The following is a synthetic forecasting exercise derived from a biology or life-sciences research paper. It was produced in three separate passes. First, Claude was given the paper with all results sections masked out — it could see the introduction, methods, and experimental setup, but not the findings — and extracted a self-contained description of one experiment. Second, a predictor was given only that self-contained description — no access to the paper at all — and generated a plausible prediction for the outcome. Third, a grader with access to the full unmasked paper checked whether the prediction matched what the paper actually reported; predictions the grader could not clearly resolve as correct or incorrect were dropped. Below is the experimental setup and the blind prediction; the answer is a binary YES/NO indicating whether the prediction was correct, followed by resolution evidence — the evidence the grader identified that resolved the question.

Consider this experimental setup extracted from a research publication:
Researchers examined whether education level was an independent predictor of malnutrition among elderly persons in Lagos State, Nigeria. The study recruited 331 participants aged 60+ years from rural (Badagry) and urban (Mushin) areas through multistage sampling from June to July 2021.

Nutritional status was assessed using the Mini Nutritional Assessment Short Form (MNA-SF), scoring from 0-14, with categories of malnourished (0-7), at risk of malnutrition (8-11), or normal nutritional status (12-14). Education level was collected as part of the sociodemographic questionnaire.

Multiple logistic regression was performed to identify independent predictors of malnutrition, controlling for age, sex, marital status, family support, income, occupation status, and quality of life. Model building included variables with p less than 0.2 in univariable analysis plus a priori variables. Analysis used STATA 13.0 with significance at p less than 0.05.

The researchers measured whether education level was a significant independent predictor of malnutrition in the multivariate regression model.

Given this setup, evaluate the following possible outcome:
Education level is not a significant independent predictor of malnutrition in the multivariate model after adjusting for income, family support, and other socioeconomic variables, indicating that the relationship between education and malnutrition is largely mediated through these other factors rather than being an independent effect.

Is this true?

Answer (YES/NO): NO